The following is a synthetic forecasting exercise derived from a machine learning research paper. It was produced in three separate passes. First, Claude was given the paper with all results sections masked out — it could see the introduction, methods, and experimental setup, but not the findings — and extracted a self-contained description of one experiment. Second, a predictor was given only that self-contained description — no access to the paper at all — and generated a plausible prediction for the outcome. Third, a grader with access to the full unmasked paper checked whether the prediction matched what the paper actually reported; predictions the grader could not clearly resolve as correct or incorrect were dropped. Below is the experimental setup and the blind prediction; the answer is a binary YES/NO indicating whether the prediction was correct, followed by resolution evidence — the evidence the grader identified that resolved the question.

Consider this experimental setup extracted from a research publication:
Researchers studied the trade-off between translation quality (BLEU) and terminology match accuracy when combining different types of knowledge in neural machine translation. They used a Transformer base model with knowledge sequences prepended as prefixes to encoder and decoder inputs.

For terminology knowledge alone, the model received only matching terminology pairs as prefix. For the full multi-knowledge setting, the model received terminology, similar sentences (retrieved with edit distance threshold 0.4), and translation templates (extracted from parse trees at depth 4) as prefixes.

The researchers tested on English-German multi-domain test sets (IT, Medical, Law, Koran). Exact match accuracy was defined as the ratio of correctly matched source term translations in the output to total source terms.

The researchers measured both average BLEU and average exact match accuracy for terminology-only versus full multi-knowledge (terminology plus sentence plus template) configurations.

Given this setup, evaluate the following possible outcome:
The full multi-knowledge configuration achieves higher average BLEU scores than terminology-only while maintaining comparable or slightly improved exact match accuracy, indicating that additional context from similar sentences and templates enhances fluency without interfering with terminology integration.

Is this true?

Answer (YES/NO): NO